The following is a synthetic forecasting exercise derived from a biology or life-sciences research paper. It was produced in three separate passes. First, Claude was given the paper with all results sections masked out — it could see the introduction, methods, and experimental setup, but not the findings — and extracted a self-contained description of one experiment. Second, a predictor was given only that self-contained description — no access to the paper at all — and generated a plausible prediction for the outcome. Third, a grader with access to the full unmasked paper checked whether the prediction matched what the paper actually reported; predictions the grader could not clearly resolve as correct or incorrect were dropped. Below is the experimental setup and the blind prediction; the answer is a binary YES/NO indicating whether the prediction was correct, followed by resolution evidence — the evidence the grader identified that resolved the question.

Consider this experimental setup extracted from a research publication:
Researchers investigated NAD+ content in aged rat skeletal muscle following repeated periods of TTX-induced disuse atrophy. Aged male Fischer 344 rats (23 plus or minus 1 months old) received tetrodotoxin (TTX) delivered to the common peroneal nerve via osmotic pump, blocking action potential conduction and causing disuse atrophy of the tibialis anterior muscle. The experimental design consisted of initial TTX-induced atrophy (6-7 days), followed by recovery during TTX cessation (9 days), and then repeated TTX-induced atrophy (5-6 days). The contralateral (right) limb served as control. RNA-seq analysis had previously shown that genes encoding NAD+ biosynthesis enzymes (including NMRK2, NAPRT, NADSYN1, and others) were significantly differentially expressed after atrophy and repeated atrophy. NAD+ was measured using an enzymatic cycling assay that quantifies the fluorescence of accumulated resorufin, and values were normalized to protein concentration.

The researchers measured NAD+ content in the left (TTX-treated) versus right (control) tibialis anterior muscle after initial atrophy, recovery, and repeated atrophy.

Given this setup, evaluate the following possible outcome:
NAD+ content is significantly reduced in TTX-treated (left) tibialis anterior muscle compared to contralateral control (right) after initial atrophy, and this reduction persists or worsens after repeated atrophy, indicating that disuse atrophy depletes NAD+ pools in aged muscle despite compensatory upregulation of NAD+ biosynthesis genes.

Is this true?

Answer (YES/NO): NO